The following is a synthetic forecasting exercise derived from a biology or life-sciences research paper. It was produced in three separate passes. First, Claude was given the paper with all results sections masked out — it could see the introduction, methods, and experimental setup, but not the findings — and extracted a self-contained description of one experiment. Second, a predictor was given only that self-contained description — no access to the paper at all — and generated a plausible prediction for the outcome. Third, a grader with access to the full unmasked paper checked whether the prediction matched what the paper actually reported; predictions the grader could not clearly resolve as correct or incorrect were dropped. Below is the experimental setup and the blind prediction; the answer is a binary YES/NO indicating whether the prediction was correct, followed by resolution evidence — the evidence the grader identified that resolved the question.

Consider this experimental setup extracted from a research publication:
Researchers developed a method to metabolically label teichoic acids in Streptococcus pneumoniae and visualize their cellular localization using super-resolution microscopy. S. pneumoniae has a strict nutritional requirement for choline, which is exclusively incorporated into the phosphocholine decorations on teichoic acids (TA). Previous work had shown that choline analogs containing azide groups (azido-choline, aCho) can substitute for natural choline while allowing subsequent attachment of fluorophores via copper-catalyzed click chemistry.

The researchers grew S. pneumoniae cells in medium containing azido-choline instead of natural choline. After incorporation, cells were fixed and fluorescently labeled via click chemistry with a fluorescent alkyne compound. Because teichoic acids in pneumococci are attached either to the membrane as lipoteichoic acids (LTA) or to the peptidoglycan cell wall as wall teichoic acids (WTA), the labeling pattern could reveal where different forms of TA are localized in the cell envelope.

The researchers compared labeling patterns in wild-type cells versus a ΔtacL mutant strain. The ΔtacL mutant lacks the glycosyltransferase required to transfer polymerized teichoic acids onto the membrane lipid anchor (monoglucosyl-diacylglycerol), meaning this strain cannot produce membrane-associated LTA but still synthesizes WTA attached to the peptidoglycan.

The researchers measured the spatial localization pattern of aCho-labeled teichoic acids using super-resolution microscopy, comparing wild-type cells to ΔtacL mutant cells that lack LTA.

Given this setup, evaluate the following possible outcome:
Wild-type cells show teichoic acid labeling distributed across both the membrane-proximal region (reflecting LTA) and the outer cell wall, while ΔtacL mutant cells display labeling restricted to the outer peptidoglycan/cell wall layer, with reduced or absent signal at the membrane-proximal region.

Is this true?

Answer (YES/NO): NO